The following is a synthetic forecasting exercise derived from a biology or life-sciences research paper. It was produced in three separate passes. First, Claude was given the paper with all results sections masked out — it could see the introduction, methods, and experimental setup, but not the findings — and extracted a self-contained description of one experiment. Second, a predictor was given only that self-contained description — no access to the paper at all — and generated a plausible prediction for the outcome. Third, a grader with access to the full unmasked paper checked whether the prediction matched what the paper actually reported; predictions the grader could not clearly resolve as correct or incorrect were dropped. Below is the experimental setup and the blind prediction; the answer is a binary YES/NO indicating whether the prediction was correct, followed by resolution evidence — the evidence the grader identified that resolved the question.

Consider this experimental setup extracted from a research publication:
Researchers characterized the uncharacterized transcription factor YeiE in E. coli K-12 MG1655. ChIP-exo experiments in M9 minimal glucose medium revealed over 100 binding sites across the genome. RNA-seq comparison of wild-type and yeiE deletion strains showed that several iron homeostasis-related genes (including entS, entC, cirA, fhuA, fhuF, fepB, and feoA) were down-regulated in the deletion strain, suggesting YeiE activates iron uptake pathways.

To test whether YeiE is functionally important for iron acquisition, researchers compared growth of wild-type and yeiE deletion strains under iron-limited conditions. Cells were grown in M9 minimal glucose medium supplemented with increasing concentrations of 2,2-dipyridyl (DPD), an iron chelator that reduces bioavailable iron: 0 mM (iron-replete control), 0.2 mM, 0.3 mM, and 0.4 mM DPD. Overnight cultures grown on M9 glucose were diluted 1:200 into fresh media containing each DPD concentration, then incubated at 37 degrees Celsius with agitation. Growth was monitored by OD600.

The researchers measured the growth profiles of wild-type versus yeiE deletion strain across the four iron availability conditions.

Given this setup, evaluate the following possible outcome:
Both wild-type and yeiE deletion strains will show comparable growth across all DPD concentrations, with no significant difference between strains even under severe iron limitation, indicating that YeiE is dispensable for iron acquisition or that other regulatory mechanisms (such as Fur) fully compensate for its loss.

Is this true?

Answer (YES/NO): NO